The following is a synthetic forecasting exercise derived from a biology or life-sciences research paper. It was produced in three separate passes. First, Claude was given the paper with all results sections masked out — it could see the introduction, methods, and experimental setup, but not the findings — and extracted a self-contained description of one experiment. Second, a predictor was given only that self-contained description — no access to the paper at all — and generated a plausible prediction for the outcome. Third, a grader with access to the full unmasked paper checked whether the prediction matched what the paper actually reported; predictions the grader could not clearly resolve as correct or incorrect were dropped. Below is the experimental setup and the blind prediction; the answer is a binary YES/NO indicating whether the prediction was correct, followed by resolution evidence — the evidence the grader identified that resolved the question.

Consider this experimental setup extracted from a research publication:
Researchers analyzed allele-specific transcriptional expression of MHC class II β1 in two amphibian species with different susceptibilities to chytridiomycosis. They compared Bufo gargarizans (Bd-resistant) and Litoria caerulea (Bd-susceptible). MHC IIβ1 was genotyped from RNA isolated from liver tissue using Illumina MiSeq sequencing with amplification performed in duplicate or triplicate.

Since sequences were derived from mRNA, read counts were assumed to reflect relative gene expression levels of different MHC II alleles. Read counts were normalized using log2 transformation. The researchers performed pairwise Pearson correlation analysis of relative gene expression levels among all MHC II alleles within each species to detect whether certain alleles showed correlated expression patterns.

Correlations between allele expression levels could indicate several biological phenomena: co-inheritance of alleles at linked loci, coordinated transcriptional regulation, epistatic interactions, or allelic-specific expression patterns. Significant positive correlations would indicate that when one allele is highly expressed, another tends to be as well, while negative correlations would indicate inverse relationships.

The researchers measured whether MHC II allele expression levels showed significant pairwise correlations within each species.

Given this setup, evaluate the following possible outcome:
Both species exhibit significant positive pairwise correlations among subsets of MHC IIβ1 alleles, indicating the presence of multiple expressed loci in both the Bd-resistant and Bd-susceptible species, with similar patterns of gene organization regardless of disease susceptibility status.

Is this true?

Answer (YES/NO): YES